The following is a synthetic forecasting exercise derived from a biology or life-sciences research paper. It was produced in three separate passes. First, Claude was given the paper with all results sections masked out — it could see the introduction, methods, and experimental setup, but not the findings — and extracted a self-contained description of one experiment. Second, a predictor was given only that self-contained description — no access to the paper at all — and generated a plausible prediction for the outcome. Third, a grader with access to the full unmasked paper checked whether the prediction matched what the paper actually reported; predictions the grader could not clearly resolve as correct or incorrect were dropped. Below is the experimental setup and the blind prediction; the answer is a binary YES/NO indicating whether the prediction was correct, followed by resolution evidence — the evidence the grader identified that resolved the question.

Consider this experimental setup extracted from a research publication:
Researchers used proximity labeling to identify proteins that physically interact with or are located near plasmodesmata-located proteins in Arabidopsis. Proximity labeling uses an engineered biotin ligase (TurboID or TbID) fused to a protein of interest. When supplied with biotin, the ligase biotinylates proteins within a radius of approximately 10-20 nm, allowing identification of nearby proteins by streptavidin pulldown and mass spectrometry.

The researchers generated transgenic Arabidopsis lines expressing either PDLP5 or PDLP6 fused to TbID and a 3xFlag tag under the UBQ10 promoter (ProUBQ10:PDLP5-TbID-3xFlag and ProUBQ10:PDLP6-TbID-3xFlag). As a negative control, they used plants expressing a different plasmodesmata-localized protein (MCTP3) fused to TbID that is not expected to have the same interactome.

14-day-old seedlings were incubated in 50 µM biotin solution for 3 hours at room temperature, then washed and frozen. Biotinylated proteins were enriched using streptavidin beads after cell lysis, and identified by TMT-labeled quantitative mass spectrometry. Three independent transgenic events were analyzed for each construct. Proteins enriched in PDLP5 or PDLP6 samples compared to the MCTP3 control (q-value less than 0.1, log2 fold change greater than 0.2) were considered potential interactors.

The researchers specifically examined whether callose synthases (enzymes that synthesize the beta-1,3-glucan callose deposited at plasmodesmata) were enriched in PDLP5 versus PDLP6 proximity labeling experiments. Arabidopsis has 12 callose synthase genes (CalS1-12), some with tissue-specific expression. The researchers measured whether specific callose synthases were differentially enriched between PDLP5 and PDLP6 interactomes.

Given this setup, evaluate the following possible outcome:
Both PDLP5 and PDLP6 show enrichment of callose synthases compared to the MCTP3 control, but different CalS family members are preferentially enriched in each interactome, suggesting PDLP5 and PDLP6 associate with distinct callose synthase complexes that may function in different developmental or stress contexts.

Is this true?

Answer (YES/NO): NO